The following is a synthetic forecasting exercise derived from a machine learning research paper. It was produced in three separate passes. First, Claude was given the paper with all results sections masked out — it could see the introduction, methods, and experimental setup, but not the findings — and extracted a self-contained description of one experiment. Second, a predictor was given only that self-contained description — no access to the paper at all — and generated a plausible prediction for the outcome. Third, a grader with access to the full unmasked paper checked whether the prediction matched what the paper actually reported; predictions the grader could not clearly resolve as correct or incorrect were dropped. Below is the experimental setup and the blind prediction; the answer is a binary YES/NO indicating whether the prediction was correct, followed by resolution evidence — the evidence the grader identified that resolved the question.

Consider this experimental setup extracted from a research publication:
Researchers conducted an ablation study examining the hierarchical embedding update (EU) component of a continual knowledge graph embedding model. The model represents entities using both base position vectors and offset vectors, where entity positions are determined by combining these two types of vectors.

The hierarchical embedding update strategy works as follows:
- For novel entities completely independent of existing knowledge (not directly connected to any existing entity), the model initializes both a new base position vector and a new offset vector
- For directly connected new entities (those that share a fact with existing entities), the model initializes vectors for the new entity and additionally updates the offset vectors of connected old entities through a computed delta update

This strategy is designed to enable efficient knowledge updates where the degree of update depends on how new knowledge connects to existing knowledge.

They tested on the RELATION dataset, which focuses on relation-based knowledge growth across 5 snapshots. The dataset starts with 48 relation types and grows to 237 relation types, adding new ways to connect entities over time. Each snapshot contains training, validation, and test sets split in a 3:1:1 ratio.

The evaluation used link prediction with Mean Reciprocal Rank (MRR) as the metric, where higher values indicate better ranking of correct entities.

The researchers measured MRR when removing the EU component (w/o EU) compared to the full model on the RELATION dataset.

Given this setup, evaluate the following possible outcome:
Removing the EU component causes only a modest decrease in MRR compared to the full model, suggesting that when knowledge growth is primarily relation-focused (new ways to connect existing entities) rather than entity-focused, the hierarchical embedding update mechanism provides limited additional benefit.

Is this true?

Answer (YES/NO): NO